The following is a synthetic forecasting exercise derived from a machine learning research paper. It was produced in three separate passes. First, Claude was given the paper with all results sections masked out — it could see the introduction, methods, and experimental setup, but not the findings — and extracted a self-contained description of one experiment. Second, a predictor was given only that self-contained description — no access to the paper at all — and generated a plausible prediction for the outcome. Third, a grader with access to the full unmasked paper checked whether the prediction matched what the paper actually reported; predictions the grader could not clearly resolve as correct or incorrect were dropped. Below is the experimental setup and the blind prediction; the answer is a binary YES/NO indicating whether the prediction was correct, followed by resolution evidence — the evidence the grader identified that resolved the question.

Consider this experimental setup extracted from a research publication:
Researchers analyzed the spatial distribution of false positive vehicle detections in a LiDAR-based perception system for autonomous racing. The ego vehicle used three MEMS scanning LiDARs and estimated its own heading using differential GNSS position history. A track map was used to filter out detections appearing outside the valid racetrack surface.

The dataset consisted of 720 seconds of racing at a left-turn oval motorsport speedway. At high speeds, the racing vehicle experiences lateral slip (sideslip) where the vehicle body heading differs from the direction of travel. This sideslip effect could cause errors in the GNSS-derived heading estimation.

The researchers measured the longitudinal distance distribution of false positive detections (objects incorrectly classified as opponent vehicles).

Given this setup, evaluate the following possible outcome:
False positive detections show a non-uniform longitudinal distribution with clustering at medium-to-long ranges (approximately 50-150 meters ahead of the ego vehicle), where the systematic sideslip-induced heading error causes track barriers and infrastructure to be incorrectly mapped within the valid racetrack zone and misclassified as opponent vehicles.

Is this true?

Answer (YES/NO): NO